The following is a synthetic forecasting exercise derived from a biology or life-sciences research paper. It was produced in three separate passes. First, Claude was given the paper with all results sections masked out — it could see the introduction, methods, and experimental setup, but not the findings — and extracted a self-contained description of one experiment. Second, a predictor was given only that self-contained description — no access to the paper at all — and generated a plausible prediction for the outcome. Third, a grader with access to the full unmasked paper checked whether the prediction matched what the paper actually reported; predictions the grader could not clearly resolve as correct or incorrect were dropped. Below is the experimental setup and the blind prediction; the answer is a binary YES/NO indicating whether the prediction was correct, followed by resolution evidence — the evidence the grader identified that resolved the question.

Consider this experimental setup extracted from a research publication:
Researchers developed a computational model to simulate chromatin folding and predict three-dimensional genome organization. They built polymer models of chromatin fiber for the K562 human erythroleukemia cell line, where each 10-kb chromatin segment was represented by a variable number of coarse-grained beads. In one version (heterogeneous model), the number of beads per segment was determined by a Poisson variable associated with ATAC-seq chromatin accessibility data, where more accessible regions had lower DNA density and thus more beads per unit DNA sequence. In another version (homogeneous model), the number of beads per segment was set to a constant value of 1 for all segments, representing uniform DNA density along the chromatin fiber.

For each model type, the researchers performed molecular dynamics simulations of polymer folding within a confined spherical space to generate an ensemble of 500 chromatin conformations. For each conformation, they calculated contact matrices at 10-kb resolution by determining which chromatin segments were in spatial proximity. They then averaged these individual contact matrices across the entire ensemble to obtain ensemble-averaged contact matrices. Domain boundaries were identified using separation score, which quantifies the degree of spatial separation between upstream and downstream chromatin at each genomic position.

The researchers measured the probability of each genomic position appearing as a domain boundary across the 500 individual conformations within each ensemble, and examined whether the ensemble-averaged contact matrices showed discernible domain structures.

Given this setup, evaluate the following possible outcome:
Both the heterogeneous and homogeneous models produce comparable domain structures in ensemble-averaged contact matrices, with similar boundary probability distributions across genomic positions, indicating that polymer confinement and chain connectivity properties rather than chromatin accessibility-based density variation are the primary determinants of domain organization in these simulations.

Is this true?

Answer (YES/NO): NO